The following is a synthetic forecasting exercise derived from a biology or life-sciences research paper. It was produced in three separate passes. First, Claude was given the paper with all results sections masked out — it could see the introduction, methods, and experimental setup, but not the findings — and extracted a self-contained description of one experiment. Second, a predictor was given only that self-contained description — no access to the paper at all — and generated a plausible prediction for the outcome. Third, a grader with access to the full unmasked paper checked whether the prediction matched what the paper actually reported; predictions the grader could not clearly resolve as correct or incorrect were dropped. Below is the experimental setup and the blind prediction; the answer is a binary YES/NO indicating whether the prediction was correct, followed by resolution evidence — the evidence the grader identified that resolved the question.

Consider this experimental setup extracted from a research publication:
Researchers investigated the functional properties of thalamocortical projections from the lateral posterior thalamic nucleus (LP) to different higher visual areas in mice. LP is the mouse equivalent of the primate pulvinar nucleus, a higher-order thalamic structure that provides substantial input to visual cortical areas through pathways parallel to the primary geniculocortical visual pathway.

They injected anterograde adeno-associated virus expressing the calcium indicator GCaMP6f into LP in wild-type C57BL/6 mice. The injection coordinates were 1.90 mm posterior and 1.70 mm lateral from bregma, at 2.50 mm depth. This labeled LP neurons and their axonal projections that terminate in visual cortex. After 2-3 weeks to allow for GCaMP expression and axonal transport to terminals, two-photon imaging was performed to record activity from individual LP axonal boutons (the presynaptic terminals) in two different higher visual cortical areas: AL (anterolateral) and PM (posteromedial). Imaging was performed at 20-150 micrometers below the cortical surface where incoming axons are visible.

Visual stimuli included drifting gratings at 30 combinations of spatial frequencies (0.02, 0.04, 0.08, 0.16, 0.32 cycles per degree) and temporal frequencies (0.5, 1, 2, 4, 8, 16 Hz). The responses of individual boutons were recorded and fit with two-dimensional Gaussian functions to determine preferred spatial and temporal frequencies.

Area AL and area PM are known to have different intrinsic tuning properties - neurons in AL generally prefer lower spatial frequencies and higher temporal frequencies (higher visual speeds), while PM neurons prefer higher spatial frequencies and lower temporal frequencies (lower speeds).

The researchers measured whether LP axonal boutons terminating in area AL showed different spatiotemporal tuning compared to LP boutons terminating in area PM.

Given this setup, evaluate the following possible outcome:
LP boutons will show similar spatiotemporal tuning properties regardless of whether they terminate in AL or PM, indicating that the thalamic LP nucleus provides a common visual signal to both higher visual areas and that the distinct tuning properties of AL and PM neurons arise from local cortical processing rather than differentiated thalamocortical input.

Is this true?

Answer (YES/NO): NO